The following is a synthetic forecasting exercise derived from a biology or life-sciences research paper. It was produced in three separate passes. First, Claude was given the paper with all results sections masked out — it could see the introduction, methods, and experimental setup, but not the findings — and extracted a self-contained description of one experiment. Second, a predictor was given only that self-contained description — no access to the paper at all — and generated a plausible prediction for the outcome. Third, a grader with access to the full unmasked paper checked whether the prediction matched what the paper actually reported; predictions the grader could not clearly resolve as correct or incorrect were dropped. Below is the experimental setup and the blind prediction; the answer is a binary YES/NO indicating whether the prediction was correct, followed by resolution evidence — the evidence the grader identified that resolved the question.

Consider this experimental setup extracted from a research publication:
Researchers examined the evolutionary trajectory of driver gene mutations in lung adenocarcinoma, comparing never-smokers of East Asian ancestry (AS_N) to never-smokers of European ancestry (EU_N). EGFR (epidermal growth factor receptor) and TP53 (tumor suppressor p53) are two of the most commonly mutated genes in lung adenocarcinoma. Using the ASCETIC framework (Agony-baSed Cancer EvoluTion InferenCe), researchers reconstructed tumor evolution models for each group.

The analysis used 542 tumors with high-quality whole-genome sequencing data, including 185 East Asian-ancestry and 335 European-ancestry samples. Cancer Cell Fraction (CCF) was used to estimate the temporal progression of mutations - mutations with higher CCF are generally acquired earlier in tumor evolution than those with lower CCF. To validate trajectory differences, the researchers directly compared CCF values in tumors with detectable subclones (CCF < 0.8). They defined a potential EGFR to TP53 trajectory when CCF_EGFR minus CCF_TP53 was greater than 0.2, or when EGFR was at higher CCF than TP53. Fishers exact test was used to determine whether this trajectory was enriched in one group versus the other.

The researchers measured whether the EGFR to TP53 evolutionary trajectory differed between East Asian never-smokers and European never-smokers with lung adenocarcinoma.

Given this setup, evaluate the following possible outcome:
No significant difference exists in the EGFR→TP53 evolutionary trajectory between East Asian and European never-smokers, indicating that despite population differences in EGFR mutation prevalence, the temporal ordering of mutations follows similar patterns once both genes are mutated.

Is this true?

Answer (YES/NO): NO